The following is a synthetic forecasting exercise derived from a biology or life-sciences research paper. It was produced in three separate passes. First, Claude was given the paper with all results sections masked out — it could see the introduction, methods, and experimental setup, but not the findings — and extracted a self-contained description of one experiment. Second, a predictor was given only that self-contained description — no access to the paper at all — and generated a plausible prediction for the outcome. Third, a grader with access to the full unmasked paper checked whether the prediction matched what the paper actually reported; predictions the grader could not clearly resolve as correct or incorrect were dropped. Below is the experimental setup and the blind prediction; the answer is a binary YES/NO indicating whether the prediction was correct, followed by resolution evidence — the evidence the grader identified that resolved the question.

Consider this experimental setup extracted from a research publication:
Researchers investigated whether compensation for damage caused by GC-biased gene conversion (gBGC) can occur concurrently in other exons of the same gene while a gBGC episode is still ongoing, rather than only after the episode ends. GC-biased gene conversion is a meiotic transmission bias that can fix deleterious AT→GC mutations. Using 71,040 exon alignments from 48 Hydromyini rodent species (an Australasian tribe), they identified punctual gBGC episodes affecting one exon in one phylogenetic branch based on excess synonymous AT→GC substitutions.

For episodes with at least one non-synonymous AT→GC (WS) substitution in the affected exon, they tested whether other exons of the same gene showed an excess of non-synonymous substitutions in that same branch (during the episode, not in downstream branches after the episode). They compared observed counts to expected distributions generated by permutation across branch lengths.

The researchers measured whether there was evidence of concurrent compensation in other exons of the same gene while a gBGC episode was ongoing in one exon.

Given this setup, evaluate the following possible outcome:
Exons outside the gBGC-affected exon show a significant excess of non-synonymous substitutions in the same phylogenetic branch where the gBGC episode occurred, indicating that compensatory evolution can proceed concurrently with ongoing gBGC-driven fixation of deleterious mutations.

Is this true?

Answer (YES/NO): YES